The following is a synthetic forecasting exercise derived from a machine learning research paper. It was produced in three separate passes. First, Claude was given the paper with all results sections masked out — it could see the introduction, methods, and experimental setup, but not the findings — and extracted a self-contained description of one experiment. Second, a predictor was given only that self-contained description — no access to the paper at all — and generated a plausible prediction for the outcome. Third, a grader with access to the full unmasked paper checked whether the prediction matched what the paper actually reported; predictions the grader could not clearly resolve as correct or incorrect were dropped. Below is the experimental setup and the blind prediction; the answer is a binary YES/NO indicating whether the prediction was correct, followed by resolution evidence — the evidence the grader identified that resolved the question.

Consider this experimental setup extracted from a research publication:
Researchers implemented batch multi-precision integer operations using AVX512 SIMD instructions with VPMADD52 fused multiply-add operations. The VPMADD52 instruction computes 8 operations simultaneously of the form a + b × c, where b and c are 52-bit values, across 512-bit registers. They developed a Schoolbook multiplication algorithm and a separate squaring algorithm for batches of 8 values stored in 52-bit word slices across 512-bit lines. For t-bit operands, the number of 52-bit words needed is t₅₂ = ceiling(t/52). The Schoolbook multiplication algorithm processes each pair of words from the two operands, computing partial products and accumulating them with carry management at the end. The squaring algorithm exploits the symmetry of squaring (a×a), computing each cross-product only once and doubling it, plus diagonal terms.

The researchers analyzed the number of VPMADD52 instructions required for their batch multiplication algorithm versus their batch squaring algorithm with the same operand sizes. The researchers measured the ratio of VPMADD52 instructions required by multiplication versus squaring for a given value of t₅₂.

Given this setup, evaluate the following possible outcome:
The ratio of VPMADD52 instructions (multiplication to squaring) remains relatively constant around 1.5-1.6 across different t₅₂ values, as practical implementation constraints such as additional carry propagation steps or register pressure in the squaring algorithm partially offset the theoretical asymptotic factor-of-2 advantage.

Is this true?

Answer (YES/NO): NO